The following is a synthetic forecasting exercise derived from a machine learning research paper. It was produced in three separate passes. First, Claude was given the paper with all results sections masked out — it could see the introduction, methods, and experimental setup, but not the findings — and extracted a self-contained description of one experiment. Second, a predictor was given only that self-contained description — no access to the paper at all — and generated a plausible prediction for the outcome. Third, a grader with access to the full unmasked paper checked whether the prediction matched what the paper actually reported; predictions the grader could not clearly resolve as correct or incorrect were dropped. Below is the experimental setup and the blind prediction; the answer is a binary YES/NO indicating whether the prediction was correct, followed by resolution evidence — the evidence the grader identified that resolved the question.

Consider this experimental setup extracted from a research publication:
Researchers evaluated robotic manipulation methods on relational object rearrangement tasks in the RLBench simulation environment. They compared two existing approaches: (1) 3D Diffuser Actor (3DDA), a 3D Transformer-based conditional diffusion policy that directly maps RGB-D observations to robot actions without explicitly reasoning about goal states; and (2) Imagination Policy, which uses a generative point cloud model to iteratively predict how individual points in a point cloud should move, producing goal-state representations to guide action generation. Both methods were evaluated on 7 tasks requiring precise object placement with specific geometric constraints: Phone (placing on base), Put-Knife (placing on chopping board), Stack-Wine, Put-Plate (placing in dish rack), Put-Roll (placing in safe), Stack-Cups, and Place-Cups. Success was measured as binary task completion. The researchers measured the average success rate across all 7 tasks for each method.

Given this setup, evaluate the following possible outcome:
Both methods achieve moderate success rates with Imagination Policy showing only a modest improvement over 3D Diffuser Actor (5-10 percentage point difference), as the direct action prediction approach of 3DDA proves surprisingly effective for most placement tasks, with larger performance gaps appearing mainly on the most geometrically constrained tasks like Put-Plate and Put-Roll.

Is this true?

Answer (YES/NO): NO